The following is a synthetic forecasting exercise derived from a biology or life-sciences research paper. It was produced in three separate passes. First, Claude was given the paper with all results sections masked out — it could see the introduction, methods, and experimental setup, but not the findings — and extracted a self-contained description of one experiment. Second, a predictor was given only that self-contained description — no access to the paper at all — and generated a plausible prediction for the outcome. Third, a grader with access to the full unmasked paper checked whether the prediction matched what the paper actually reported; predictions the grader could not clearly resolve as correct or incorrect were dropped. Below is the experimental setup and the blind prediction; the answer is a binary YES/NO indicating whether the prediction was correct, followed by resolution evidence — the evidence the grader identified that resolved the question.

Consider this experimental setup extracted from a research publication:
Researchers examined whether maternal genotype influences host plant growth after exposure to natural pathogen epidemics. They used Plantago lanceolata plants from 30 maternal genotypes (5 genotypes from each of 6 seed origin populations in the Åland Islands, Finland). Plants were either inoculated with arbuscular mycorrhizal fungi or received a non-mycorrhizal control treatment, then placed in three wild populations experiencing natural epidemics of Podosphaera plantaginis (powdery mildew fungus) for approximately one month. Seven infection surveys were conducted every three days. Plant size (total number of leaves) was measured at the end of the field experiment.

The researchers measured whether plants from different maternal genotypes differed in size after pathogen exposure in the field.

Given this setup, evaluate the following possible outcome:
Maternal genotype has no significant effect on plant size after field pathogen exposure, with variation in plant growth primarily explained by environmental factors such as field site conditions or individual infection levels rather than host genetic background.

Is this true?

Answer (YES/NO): NO